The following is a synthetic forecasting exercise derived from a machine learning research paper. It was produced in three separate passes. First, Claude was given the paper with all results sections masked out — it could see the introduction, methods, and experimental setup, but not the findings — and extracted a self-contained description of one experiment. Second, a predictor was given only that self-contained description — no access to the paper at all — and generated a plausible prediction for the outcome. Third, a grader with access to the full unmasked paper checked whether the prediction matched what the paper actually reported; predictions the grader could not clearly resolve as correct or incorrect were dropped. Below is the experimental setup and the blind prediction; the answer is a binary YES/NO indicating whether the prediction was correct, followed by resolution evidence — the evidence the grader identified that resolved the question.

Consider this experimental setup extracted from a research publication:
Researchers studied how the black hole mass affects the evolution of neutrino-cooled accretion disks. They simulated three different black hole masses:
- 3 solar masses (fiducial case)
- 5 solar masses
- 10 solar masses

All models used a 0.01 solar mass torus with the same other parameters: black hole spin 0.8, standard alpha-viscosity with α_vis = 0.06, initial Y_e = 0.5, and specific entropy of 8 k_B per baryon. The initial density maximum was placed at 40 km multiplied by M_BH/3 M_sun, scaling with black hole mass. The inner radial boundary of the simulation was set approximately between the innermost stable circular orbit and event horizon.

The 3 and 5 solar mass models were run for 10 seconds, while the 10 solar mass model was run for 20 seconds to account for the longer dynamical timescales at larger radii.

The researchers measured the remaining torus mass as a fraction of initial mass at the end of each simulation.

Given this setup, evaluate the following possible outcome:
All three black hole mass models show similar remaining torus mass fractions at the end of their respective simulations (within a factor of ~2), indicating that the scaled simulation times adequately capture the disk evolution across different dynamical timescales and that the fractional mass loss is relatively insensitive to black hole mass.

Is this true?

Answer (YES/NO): YES